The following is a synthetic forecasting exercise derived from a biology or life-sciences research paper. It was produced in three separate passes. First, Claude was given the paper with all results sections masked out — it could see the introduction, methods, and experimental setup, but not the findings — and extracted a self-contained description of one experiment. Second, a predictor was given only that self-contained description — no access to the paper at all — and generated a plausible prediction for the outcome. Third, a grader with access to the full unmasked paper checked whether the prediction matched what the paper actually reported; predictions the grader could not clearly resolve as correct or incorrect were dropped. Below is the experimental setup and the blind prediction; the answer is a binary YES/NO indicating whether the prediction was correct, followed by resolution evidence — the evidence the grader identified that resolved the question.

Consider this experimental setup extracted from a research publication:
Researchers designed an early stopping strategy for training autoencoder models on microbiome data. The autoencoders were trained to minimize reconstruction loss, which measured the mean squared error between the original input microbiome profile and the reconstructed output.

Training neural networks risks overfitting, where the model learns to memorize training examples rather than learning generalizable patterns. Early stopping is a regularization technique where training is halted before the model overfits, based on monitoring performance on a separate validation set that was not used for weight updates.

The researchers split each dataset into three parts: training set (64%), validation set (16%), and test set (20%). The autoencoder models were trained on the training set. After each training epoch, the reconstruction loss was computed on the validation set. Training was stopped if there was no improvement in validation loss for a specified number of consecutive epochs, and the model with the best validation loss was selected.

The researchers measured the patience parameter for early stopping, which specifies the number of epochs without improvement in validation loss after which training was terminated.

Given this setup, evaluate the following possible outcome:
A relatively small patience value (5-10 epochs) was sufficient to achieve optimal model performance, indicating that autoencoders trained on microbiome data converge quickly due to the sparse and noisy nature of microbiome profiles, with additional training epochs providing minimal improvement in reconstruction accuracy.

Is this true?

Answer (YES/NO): NO